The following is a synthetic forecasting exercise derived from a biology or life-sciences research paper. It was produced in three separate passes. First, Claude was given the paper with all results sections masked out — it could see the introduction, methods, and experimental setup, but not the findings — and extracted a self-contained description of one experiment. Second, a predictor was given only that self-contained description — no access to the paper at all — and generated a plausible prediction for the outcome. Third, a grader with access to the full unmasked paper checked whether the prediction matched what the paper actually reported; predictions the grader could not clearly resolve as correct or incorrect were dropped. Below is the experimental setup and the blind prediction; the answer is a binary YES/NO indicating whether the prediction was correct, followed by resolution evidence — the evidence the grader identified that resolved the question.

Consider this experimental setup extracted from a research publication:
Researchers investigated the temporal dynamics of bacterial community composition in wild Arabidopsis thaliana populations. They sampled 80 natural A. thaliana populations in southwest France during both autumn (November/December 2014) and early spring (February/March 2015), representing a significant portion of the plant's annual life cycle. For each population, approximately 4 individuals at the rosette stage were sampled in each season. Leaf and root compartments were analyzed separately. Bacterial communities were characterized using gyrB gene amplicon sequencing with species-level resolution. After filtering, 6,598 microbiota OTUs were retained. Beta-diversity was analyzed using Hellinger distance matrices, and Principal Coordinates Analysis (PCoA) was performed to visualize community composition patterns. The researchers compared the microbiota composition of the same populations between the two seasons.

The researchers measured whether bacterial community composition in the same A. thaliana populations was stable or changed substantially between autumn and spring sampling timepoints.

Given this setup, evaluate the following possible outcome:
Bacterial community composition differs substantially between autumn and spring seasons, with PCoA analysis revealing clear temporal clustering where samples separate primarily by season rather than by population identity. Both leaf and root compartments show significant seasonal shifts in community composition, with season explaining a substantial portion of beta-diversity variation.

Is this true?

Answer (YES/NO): NO